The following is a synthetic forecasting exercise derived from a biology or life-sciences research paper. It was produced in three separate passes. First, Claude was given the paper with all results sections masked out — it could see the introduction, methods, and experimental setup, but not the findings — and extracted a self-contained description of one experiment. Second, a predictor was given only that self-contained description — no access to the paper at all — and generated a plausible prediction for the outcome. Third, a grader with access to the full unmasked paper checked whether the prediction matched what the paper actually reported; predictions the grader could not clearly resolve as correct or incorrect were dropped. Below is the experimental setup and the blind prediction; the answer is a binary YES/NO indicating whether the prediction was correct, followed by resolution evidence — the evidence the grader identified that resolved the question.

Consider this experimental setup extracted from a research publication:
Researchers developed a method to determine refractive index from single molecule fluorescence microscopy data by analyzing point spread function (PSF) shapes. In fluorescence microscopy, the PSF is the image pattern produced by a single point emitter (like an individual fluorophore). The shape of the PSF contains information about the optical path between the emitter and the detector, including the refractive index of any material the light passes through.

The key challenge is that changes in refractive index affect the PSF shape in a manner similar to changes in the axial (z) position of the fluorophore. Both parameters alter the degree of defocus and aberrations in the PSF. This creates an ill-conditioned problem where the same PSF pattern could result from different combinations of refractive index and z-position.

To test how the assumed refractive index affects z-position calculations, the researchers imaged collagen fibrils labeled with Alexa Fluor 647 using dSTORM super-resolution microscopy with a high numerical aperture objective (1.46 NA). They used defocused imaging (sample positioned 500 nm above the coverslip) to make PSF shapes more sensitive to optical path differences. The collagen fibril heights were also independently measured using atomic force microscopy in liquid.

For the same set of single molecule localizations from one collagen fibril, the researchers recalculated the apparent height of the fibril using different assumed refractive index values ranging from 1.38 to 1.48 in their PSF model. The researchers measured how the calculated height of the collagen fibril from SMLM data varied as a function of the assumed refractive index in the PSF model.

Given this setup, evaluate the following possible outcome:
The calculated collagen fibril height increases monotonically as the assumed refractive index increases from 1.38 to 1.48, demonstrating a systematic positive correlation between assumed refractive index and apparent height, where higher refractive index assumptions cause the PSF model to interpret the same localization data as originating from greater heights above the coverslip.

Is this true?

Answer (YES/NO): YES